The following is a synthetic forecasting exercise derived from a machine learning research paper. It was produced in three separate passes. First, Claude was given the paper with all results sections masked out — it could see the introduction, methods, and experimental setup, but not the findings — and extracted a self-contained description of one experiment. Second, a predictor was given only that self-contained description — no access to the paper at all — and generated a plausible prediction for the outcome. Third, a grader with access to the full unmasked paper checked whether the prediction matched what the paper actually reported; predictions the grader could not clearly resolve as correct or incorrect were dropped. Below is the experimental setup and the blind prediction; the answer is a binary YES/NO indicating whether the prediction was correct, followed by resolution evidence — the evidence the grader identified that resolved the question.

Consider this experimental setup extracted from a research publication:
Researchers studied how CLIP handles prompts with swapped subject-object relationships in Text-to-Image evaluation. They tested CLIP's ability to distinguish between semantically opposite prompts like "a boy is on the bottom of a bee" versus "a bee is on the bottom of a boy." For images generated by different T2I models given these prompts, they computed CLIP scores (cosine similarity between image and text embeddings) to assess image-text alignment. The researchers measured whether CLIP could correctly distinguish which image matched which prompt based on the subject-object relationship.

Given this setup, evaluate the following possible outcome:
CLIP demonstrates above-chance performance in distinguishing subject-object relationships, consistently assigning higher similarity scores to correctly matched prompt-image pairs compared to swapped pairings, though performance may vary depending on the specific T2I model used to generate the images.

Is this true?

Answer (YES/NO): NO